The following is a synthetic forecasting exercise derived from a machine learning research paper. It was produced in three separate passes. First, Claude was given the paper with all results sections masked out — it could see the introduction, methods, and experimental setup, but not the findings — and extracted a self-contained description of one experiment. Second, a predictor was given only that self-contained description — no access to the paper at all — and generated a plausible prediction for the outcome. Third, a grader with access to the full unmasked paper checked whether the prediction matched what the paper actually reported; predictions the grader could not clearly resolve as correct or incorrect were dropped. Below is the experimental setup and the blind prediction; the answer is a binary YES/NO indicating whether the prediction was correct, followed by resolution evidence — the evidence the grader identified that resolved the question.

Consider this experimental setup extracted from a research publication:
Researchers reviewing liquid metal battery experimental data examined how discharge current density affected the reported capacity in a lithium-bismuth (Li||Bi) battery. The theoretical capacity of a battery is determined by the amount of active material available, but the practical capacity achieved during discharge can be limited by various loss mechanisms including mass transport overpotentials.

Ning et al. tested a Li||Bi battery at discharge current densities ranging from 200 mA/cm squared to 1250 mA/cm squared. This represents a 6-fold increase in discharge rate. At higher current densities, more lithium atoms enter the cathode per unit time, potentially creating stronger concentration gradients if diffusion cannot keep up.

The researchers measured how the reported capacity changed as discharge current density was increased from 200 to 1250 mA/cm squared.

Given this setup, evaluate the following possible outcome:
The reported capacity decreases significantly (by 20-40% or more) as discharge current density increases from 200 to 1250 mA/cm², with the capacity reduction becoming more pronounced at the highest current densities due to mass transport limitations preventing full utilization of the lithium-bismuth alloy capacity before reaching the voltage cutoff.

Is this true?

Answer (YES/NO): YES